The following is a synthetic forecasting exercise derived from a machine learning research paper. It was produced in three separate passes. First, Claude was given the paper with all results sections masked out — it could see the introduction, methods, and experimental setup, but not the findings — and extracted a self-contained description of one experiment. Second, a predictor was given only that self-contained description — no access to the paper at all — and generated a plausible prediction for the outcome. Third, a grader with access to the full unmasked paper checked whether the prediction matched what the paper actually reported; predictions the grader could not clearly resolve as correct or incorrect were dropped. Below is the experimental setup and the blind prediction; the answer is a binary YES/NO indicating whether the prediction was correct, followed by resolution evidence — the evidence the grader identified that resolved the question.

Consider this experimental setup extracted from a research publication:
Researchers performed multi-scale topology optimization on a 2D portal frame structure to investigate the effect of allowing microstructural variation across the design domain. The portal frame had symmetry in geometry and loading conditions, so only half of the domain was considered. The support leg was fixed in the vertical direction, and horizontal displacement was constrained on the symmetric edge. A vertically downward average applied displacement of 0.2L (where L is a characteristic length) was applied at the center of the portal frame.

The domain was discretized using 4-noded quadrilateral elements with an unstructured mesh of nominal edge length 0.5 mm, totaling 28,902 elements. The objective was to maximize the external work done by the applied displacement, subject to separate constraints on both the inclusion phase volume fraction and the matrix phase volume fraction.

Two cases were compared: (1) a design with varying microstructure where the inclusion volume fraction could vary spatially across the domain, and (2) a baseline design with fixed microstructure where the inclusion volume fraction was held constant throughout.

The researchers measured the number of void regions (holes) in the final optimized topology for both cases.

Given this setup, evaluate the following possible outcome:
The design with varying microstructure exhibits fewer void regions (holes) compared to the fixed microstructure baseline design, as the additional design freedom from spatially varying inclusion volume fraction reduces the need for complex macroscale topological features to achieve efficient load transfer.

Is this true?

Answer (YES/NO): YES